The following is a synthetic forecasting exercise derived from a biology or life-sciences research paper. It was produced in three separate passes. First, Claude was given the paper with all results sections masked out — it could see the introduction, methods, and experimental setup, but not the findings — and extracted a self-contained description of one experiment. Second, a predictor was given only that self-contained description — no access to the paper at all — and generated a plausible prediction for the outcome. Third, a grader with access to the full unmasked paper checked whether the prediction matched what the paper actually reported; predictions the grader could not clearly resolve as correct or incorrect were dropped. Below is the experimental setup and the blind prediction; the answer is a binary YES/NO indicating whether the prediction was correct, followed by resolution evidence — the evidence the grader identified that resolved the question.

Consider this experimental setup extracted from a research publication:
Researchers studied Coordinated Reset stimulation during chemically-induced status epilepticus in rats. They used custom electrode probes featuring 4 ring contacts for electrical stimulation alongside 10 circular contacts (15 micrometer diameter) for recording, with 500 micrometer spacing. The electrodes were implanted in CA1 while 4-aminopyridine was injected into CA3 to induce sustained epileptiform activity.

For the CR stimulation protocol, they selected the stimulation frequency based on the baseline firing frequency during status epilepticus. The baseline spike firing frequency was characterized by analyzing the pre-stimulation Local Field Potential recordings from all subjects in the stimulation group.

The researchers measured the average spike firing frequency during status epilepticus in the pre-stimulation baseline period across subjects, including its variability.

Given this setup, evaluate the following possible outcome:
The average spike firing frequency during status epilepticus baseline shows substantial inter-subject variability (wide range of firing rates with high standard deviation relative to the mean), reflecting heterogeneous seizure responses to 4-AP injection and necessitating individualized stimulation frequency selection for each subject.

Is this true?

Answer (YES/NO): NO